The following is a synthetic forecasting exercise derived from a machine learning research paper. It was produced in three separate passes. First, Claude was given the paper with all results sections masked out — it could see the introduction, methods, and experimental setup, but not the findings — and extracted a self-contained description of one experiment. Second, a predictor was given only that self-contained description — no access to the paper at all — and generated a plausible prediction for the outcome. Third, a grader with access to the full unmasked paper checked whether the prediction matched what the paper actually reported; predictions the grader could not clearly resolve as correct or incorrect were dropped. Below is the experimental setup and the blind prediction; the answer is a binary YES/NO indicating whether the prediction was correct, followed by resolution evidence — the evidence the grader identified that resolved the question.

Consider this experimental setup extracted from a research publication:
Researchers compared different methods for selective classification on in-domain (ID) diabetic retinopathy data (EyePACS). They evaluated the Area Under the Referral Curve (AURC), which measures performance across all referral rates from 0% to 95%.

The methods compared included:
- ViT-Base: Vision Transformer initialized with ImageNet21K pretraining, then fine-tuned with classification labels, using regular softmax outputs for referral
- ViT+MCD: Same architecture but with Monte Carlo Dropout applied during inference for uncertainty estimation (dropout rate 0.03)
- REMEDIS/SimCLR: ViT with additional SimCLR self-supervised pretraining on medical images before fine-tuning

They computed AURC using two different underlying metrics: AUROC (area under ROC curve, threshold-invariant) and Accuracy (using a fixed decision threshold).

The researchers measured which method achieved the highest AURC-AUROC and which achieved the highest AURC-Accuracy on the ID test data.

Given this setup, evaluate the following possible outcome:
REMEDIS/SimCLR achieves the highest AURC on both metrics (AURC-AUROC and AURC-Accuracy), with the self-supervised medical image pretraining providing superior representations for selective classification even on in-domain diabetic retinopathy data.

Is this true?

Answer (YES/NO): NO